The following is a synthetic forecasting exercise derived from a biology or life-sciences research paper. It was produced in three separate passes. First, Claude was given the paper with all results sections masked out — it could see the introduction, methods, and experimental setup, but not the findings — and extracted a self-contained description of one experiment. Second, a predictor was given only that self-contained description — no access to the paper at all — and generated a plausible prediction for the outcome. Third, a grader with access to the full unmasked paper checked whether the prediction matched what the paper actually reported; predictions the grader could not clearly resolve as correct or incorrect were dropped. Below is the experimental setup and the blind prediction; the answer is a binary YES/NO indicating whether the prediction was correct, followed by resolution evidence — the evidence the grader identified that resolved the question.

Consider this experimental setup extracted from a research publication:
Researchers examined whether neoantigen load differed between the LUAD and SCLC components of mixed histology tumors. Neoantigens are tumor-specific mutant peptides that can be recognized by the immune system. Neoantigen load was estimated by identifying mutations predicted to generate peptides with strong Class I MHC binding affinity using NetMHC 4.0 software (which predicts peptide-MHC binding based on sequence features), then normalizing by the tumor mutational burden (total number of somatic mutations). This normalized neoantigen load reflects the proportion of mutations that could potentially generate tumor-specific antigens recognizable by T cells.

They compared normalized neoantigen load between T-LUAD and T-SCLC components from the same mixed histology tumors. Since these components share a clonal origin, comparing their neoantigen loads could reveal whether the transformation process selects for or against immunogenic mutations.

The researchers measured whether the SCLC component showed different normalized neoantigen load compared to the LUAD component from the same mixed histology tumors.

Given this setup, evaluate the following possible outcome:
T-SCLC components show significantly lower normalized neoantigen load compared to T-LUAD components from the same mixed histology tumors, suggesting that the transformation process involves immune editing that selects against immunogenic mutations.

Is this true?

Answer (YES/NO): NO